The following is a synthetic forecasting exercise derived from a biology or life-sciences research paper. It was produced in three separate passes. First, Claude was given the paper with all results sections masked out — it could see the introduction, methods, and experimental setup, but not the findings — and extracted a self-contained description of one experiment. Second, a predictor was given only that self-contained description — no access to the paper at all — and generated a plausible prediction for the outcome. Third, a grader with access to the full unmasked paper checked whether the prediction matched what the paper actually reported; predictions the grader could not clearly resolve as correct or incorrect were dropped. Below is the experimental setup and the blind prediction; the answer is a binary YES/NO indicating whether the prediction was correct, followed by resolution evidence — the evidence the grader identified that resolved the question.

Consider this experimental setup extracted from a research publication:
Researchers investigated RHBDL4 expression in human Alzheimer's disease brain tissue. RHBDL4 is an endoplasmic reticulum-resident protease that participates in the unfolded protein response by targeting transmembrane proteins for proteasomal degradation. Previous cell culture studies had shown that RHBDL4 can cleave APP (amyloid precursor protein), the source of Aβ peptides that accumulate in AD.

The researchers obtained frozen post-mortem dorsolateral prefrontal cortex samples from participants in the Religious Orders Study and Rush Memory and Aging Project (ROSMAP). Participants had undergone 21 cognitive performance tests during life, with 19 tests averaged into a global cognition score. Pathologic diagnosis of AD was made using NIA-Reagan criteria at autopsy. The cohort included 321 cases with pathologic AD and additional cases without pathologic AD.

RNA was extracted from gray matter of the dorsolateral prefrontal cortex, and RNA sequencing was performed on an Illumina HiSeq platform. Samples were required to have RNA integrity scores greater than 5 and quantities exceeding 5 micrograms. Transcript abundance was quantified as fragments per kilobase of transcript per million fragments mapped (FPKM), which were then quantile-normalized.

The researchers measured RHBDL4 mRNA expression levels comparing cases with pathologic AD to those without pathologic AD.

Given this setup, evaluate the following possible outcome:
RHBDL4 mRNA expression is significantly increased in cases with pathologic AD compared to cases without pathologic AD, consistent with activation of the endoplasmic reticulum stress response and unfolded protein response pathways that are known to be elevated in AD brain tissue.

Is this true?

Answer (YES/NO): YES